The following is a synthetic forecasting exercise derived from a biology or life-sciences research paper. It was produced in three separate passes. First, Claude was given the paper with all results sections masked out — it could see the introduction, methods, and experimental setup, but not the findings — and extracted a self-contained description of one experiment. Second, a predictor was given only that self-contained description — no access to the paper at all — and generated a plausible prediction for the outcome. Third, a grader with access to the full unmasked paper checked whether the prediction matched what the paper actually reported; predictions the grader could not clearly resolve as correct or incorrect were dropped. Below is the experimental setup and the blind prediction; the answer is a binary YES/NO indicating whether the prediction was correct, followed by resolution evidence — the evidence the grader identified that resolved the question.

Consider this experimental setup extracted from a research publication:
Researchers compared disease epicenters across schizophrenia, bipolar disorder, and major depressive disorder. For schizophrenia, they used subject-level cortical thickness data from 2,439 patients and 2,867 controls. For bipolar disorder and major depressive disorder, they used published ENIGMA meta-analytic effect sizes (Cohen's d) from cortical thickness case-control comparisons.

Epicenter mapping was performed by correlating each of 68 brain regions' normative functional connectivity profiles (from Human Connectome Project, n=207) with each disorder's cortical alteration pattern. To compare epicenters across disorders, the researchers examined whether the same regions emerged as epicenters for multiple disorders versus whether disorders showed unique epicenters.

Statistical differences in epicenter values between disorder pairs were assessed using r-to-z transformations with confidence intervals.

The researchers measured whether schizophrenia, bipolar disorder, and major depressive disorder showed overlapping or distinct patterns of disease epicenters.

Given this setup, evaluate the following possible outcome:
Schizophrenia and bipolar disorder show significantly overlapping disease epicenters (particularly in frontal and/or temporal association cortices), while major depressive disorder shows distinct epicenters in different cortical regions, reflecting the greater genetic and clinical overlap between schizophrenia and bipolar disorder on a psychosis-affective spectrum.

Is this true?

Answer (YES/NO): NO